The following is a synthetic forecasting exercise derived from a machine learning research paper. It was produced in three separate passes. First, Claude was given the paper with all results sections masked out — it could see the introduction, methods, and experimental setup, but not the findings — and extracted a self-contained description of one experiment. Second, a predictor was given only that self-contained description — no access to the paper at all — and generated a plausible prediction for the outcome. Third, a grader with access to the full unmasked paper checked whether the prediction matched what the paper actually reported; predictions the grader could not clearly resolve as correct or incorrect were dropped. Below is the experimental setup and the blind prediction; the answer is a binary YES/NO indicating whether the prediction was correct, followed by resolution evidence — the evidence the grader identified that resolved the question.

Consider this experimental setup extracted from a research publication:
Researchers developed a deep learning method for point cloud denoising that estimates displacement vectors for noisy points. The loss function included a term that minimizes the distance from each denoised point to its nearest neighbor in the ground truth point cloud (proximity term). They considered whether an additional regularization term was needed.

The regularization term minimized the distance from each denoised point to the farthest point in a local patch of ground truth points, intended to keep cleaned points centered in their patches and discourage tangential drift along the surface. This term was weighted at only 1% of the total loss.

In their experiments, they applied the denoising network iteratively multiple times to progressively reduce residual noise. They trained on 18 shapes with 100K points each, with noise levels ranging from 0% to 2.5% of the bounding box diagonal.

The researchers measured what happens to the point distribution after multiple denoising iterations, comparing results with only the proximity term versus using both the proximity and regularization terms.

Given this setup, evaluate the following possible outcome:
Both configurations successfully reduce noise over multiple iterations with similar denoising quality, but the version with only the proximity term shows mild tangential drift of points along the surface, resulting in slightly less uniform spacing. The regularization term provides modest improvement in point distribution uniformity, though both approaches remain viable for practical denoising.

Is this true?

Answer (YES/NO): NO